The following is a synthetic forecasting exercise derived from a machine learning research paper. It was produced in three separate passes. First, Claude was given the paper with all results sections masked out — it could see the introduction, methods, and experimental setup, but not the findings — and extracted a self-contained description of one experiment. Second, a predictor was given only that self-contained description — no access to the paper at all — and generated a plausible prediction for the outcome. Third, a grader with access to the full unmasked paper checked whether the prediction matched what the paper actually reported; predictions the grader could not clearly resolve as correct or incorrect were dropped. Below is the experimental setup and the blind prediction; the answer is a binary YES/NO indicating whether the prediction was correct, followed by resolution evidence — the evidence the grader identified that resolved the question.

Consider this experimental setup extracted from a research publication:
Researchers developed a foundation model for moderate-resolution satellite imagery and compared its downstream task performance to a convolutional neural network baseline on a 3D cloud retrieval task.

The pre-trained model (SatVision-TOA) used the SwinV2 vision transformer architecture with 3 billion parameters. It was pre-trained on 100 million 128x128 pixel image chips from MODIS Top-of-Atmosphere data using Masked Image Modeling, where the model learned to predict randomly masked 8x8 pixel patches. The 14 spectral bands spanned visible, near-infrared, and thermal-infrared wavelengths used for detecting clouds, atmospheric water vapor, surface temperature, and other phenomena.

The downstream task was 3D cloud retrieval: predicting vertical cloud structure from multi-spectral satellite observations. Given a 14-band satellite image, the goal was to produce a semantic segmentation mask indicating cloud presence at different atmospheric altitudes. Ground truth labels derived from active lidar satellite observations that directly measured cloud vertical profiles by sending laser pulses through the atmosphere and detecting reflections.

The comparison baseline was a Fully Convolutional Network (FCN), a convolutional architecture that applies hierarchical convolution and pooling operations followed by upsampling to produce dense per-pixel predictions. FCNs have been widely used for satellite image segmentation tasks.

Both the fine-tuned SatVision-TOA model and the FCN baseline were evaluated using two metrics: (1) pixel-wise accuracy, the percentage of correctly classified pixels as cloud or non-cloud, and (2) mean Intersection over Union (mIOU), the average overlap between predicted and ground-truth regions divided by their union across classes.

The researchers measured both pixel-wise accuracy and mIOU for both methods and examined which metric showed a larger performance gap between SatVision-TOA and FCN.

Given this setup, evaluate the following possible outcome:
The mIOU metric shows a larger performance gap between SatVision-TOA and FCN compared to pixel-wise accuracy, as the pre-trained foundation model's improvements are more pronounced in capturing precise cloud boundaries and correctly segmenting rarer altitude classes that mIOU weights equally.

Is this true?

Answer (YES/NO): YES